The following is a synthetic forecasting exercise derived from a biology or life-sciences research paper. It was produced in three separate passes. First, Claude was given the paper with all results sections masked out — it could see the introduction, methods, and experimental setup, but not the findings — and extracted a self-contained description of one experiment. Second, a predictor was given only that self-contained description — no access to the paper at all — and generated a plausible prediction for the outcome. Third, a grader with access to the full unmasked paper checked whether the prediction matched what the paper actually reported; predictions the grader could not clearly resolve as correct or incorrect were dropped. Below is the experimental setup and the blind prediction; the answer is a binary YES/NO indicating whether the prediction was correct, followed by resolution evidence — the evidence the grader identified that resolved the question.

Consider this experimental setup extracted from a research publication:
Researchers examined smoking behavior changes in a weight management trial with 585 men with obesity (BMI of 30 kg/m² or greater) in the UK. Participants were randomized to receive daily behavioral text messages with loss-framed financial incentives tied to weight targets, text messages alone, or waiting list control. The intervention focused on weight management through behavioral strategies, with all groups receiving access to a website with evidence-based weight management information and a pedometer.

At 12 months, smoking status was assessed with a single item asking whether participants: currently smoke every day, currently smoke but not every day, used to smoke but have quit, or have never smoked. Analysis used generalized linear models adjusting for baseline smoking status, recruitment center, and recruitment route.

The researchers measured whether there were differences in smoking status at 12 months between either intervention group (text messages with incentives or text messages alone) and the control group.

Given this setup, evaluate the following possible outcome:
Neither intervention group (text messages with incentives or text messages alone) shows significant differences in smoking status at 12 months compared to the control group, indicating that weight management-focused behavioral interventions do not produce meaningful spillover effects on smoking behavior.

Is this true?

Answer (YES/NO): YES